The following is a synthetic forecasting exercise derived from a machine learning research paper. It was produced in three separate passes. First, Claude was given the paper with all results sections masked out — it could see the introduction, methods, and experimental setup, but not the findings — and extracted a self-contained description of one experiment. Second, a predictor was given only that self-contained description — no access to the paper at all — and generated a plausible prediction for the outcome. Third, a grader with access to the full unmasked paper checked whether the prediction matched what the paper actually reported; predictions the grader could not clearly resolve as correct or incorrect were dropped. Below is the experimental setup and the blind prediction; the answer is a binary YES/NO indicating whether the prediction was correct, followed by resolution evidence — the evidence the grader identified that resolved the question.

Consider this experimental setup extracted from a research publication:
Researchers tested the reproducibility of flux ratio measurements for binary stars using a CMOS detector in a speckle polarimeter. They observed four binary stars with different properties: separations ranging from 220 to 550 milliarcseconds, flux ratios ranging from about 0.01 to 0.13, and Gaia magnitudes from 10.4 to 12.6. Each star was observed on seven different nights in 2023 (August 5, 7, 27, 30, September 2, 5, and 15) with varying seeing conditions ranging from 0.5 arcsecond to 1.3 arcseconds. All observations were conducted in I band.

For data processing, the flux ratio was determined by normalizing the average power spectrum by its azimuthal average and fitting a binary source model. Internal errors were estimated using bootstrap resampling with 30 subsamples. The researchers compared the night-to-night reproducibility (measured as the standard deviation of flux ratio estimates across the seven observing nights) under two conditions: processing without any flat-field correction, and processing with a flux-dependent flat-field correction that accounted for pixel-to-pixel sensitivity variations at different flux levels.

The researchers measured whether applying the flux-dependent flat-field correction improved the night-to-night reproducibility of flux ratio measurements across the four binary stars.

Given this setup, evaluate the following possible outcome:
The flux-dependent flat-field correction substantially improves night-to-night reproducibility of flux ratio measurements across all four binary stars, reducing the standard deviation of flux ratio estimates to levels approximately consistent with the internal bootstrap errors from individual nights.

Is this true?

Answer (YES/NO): NO